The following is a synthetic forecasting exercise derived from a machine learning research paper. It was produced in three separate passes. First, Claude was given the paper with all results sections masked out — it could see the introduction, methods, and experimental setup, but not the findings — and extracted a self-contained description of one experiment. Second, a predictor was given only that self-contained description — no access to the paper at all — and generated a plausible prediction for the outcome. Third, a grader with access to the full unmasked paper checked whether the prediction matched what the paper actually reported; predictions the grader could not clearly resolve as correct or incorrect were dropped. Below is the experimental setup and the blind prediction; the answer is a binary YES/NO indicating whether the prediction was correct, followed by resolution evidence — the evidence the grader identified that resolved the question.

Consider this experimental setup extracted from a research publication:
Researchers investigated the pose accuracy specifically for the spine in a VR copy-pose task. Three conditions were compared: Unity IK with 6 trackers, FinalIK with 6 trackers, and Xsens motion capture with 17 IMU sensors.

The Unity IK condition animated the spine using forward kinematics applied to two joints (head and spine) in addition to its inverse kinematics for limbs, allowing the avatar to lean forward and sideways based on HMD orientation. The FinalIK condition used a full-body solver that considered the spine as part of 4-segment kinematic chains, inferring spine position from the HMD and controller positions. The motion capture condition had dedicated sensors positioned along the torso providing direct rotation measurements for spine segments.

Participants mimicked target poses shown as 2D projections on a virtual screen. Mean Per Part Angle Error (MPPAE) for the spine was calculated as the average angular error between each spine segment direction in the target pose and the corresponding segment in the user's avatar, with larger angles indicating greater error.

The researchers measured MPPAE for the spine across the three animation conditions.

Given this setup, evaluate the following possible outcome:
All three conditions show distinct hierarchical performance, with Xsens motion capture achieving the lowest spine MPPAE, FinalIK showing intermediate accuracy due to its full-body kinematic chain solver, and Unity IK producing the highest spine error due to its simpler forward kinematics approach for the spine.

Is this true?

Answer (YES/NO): NO